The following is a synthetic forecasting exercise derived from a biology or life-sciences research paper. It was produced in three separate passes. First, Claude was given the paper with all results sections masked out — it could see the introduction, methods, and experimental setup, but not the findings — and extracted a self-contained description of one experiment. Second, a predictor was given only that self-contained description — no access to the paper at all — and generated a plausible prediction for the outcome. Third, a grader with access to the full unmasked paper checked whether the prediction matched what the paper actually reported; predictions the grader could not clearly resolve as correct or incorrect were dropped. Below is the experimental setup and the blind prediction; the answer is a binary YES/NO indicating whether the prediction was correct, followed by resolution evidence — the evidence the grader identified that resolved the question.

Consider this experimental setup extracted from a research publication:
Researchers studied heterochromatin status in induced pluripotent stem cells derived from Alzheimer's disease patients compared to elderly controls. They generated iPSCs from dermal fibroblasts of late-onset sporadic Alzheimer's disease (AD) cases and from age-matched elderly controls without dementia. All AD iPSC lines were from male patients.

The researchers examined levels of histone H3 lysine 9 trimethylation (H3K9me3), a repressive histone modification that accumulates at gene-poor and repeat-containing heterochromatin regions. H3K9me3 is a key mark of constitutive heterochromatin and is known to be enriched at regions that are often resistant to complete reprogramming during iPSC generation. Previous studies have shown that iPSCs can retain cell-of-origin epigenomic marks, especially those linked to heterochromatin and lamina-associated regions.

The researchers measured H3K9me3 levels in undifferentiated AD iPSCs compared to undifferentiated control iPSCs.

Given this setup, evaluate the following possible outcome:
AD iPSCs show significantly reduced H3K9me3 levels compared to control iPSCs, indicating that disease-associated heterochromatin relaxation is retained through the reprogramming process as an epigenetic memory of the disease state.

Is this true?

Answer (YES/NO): YES